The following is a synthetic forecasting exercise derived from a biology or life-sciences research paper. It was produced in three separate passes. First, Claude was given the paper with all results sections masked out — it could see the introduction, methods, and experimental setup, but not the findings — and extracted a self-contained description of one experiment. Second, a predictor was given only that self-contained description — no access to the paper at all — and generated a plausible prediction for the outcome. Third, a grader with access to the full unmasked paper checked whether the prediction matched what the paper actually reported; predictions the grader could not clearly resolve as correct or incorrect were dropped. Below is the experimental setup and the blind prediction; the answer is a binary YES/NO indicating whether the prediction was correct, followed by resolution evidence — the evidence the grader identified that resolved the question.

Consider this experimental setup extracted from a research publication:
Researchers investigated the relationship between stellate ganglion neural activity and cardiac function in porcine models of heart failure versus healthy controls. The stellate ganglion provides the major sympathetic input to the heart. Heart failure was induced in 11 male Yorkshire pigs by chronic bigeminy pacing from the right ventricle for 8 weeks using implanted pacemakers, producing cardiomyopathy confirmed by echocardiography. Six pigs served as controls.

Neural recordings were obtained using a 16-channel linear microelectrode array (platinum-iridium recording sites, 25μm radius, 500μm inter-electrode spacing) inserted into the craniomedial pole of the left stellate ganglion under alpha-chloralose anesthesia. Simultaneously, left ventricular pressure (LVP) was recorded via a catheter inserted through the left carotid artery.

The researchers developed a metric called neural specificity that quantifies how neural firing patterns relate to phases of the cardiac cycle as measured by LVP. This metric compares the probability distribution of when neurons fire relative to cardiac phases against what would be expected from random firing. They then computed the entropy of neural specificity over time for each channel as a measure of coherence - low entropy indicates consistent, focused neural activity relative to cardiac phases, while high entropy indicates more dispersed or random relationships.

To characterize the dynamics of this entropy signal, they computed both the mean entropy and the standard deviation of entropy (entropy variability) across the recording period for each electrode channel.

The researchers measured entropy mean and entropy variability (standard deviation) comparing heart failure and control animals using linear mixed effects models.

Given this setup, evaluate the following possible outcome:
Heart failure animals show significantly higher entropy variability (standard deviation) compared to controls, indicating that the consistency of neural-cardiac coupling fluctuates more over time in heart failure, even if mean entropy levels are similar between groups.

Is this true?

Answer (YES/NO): YES